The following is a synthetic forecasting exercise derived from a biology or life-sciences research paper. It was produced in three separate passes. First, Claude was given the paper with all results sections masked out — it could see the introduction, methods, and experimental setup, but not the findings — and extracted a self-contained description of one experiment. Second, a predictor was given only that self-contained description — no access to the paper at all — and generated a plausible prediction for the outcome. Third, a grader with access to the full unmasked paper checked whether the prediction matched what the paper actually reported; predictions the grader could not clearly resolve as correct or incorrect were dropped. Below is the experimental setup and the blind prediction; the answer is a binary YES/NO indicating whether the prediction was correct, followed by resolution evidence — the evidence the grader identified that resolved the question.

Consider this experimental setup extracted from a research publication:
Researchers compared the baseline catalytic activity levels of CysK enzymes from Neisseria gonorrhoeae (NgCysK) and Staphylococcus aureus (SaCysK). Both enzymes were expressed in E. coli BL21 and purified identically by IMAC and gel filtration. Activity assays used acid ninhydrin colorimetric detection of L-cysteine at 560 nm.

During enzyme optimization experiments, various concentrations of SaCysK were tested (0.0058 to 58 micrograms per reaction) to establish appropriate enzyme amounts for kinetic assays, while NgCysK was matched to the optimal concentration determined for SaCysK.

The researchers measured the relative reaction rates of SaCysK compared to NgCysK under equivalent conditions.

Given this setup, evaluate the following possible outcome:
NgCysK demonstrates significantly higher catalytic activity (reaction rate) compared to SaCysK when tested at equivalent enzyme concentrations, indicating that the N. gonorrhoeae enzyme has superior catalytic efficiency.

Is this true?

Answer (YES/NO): NO